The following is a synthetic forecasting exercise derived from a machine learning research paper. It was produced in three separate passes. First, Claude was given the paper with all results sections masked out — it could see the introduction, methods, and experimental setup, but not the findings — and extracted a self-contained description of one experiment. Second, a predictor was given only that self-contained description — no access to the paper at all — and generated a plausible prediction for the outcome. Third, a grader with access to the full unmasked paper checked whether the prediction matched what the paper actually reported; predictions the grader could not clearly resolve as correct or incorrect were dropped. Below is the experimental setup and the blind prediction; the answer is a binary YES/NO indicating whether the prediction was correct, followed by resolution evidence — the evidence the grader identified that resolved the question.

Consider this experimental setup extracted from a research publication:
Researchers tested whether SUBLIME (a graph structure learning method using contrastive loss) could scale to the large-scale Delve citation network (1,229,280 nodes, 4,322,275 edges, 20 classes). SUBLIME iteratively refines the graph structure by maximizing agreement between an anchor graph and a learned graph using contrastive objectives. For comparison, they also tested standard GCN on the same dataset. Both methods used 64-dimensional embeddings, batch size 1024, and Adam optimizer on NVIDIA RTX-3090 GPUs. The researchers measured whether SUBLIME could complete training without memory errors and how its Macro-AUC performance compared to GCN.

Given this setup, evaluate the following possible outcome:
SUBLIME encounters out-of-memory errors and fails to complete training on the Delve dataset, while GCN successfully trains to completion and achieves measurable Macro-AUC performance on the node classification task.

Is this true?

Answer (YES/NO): NO